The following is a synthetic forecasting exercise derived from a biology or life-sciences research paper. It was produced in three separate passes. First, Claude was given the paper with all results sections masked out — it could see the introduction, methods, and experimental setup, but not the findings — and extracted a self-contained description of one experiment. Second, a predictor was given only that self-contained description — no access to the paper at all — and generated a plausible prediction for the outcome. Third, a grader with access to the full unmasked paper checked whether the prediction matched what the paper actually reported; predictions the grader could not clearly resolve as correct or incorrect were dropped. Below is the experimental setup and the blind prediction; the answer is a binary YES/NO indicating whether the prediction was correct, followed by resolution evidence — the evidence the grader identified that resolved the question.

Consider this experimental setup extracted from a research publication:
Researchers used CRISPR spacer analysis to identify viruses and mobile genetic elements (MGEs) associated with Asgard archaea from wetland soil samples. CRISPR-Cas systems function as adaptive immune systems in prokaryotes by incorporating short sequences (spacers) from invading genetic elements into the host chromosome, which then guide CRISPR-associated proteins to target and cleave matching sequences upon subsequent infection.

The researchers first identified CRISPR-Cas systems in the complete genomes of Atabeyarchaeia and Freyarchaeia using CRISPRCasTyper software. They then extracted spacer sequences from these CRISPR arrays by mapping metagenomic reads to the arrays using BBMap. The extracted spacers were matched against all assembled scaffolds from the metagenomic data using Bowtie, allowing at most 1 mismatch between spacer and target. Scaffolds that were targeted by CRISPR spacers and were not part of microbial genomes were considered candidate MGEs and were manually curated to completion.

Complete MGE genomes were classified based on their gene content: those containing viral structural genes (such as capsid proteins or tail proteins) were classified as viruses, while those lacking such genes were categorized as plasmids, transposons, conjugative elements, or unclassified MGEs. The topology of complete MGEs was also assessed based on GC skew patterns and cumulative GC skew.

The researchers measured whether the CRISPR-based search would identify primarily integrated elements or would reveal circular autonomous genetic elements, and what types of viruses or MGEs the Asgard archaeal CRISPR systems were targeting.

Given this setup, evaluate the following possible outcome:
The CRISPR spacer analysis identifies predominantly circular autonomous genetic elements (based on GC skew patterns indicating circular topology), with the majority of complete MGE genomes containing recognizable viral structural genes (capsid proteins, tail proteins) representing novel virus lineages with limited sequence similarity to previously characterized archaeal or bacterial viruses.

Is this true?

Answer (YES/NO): NO